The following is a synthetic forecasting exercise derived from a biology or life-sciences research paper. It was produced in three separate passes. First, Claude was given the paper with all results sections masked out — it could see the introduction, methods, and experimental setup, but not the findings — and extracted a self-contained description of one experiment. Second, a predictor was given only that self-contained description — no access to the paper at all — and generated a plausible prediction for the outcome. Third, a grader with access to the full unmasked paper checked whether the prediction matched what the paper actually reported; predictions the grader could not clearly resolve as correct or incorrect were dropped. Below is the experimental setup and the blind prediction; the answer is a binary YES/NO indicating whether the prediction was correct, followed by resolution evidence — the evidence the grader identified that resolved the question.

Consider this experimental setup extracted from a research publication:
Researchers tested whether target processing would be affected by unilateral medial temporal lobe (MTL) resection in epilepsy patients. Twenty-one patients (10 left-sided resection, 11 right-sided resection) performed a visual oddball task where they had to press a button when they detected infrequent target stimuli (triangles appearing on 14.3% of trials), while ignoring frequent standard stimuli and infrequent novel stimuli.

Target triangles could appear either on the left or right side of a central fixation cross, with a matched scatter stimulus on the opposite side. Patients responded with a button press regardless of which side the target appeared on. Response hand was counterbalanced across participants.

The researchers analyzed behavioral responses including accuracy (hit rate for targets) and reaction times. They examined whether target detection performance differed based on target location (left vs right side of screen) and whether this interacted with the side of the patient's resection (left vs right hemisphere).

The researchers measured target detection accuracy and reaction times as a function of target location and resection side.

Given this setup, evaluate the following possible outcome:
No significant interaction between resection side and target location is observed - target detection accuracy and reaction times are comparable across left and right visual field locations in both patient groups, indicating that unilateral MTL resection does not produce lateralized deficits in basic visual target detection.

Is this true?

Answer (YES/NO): NO